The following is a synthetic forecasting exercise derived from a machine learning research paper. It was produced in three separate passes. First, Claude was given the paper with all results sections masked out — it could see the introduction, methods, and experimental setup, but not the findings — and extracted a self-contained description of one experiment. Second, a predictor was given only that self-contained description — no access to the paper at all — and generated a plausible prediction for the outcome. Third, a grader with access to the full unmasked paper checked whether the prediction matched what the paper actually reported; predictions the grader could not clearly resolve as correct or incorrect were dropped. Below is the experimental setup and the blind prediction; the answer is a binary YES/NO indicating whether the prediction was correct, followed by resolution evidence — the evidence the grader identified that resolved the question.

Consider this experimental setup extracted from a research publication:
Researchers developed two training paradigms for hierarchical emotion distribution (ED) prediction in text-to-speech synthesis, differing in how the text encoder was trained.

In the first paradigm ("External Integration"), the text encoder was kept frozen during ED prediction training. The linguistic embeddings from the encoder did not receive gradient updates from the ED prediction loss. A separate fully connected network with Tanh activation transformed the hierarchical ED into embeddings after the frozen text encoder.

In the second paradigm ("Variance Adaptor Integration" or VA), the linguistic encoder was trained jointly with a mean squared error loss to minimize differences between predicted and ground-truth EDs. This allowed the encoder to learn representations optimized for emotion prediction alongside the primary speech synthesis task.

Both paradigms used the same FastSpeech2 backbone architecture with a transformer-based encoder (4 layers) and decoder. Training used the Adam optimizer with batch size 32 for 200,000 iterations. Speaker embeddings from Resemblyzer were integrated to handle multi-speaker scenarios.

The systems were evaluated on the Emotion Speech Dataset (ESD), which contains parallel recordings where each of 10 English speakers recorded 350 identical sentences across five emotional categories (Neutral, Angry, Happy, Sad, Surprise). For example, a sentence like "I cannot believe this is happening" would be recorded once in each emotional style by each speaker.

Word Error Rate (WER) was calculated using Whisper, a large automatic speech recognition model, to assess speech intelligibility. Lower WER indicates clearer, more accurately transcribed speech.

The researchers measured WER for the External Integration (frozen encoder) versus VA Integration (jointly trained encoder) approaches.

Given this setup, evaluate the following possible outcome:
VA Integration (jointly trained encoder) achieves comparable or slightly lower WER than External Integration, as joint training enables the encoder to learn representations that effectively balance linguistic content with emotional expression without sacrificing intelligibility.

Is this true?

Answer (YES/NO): NO